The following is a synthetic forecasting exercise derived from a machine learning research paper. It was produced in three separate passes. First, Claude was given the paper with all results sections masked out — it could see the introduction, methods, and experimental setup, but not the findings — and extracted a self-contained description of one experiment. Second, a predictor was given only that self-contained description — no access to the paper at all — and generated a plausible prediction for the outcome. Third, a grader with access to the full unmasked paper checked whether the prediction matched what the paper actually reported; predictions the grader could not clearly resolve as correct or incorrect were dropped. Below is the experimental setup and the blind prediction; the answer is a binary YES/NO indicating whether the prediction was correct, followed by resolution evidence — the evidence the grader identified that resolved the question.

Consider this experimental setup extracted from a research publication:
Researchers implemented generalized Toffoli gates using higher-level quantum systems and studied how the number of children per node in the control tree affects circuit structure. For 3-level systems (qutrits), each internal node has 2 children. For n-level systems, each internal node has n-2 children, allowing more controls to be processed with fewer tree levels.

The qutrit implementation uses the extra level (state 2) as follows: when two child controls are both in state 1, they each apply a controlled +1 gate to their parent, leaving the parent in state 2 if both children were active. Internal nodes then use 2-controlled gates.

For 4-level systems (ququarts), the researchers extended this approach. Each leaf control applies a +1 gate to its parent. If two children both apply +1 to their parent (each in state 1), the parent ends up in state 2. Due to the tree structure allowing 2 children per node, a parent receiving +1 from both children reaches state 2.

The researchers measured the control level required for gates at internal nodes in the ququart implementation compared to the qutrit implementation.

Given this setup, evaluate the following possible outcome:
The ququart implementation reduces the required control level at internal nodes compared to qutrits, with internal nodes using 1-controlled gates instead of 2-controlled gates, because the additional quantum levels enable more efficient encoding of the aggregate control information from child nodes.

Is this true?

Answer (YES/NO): NO